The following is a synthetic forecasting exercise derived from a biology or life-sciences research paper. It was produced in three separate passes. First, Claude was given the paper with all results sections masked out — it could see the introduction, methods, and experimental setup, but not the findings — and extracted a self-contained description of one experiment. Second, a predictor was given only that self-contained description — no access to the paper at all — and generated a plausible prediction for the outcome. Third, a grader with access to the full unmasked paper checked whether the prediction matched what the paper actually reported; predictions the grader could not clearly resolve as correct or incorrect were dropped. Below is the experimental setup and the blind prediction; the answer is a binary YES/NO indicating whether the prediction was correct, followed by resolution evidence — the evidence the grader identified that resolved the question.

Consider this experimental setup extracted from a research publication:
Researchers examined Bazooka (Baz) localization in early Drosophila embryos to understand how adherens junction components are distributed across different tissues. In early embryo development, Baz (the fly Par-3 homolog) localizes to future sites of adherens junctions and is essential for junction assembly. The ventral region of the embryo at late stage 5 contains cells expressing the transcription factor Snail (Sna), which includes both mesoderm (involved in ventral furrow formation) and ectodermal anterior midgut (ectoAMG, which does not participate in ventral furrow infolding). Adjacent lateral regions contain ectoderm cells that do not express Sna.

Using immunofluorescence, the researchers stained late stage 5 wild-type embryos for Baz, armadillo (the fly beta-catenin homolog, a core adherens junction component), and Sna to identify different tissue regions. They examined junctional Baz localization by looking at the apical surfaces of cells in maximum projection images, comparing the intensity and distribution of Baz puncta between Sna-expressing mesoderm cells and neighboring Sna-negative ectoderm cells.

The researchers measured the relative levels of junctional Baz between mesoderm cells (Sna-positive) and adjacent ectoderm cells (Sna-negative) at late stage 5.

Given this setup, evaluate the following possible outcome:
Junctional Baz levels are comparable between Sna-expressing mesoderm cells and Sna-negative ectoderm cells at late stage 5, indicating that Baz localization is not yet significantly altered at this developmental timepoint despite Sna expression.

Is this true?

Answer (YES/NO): NO